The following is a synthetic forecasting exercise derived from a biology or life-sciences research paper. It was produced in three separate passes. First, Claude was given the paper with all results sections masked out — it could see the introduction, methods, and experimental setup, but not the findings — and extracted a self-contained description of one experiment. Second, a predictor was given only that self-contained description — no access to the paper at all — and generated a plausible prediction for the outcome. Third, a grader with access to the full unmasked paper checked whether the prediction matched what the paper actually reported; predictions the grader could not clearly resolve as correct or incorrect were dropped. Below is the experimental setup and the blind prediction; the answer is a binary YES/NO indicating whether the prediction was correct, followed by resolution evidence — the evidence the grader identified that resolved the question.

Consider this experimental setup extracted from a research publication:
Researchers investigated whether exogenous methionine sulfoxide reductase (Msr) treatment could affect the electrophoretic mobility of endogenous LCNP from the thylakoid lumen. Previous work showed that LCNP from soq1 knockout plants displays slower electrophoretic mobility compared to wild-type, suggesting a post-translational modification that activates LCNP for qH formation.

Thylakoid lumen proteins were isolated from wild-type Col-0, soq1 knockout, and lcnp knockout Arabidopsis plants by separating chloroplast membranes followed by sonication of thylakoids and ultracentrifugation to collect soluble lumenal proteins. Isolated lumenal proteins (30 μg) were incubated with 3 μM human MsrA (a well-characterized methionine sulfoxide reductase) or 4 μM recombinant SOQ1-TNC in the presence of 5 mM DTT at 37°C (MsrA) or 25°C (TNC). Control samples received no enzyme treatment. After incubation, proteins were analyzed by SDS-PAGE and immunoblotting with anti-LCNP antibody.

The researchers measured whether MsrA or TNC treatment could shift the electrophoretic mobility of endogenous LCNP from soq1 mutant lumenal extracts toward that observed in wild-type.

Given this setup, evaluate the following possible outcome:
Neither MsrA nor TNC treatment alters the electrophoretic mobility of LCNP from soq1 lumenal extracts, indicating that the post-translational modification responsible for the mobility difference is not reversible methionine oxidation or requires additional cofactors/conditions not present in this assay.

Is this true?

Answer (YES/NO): NO